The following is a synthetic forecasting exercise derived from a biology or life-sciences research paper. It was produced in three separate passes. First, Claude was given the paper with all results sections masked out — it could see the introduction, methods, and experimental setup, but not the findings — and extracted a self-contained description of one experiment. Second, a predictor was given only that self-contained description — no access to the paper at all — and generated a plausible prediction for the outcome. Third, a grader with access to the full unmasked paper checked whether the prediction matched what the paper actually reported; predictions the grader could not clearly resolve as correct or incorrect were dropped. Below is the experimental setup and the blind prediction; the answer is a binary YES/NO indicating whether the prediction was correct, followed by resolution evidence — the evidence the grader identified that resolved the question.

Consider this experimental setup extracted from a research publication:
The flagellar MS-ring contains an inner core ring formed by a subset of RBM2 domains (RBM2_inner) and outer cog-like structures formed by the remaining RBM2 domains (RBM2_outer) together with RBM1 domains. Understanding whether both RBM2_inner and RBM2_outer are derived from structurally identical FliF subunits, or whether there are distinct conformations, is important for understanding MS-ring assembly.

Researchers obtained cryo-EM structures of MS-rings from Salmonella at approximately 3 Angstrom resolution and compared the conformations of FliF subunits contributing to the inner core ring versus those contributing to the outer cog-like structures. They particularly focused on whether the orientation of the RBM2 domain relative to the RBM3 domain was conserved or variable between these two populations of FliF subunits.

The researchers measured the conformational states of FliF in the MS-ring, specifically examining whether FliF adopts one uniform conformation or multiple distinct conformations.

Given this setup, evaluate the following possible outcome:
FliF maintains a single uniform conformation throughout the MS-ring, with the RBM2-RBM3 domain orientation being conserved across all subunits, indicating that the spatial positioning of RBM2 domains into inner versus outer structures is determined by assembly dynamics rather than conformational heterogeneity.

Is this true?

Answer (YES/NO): NO